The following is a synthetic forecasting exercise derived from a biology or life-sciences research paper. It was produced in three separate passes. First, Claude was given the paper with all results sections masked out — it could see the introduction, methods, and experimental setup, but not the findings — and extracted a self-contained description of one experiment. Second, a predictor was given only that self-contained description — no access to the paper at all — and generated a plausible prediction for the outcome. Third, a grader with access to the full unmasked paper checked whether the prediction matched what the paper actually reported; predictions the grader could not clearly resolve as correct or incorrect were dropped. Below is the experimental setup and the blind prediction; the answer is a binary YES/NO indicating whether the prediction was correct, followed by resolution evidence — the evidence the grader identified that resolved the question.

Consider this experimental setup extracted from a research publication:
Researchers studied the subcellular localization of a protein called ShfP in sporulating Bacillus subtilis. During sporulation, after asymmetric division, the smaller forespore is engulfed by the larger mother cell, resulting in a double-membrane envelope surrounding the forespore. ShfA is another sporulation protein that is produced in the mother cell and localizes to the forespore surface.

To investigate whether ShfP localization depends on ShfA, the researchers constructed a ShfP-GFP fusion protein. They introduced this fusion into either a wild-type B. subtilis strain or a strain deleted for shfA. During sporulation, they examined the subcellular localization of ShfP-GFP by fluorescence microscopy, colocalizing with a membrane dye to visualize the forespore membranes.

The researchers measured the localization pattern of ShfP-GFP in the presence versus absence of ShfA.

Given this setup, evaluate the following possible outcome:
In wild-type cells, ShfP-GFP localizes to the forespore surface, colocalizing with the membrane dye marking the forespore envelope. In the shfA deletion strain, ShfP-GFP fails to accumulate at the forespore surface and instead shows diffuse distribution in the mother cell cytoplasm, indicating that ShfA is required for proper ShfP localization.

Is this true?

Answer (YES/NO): NO